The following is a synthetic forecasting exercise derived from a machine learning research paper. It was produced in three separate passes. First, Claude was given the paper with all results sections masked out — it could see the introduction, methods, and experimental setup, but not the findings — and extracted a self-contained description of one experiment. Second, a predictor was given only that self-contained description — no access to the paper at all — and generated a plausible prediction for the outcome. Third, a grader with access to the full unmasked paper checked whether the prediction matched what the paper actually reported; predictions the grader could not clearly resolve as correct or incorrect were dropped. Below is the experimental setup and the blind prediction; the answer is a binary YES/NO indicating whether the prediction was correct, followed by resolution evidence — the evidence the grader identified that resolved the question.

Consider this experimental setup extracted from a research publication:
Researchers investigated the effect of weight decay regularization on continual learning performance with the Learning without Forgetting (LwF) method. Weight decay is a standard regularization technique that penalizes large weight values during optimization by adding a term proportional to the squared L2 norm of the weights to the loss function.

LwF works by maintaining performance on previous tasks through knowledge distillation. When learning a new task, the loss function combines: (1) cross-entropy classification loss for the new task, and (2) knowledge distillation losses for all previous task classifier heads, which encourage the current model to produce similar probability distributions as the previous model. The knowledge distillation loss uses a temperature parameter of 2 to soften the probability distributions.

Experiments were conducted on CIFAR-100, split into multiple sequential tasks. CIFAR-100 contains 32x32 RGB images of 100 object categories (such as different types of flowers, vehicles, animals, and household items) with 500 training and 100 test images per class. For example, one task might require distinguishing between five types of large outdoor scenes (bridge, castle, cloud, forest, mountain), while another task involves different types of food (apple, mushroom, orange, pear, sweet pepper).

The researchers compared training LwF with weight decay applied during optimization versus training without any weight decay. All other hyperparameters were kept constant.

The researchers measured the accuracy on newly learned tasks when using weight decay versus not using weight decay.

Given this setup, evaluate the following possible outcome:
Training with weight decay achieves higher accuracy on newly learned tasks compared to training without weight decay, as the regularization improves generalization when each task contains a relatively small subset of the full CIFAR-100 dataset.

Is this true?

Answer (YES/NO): NO